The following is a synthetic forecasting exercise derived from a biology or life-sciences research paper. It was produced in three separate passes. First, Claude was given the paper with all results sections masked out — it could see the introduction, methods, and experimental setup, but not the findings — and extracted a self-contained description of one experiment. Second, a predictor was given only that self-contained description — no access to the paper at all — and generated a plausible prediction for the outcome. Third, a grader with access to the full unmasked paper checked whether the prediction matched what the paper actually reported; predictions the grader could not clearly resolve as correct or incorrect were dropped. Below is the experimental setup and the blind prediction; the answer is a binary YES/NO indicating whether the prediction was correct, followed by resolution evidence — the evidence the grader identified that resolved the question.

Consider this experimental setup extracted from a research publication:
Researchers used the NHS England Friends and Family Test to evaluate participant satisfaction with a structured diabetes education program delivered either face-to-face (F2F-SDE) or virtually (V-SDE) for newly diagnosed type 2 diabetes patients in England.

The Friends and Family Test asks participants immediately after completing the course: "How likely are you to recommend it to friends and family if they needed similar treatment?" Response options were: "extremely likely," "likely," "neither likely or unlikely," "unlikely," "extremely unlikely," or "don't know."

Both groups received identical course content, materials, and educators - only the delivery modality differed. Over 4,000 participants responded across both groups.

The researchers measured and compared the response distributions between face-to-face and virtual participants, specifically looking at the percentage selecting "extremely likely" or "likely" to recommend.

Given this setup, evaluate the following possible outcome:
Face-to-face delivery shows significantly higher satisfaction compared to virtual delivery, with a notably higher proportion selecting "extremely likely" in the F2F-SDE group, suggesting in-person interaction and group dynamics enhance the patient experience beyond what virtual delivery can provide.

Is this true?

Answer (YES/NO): NO